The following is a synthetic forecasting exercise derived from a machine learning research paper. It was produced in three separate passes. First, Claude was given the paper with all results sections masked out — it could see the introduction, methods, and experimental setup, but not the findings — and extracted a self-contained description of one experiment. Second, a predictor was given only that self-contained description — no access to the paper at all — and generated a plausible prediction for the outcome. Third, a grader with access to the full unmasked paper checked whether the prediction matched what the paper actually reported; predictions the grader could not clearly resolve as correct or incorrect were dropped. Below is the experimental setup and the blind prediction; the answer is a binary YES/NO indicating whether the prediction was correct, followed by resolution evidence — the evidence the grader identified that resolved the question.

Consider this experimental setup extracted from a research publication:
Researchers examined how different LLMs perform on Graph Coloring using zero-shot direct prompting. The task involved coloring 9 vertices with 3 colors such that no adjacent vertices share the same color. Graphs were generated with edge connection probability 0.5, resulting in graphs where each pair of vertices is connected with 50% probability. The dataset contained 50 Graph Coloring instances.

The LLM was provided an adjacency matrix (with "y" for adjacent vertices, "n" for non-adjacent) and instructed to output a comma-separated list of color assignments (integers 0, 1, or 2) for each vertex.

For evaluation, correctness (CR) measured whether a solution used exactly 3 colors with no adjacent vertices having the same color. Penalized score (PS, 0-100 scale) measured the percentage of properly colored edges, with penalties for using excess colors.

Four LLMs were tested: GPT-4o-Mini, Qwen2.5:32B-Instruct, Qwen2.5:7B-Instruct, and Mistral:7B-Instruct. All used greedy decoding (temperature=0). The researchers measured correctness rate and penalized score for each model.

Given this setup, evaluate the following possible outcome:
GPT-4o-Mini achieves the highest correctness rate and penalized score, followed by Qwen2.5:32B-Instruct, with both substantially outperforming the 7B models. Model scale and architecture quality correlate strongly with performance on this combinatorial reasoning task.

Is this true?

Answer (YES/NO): NO